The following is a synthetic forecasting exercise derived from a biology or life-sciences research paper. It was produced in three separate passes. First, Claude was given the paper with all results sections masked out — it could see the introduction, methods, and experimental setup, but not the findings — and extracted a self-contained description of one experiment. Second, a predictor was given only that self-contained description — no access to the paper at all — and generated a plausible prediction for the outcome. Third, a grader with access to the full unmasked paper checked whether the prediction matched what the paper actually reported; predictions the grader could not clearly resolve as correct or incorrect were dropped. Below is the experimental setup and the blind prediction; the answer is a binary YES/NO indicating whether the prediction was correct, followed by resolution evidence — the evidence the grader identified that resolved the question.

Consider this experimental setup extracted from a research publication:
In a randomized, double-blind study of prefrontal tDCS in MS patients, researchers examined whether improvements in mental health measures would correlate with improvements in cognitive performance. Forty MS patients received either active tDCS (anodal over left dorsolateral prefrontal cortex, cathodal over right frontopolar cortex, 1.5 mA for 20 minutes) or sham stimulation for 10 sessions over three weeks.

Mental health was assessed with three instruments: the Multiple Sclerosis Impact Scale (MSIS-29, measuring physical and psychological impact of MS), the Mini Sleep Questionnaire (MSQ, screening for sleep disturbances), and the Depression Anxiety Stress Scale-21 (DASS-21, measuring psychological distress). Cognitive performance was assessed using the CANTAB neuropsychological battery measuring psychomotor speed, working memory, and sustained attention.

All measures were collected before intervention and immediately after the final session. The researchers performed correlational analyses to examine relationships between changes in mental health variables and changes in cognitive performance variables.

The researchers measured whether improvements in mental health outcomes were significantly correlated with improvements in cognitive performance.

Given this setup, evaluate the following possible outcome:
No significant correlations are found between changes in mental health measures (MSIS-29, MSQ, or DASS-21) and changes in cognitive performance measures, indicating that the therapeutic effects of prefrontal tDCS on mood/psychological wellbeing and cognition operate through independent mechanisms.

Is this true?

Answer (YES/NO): NO